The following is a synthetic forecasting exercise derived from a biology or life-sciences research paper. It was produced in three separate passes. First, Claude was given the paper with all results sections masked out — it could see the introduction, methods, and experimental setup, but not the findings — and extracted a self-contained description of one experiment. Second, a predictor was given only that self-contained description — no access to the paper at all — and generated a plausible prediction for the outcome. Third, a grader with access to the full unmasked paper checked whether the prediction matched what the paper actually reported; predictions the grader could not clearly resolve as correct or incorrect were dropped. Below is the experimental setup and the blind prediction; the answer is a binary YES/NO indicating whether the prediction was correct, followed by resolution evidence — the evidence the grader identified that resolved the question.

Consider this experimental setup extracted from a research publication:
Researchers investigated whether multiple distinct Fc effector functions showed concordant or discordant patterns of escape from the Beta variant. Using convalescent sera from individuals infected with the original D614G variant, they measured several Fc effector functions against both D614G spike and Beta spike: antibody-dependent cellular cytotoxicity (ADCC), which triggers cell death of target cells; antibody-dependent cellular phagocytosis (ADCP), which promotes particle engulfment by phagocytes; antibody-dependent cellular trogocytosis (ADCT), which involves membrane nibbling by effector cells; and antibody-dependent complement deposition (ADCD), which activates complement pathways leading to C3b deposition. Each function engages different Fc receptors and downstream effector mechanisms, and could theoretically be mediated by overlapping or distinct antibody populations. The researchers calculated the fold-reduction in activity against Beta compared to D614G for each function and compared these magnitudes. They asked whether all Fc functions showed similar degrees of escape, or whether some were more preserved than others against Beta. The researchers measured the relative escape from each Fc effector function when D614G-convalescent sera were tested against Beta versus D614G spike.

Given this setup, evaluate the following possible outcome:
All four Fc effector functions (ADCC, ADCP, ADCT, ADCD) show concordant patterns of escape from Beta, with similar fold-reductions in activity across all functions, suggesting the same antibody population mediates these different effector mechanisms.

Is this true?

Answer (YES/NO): NO